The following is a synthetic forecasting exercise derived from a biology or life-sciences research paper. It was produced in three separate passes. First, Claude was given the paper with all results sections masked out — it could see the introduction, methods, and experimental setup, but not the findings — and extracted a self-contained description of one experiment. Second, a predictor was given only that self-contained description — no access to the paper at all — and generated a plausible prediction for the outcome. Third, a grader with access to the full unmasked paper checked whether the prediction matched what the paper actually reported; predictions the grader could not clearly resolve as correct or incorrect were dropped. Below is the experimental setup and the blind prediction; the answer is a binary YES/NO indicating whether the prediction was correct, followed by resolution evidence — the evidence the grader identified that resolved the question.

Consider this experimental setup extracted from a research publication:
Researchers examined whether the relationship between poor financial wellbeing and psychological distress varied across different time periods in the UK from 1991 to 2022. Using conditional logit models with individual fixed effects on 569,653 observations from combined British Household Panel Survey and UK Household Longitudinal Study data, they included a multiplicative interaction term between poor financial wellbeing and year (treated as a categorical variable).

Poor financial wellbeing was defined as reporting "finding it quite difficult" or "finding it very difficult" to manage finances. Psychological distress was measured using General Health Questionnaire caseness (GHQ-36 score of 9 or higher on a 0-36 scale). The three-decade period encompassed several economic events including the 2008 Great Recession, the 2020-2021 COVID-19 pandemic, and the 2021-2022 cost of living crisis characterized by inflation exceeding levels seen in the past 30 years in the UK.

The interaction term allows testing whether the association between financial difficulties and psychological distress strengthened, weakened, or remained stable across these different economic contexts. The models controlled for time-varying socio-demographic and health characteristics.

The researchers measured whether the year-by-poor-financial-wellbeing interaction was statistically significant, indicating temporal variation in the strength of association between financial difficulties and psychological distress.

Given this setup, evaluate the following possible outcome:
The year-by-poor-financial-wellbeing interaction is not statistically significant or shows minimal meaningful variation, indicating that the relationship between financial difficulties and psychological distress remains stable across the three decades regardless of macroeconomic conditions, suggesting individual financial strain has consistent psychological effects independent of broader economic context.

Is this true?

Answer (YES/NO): NO